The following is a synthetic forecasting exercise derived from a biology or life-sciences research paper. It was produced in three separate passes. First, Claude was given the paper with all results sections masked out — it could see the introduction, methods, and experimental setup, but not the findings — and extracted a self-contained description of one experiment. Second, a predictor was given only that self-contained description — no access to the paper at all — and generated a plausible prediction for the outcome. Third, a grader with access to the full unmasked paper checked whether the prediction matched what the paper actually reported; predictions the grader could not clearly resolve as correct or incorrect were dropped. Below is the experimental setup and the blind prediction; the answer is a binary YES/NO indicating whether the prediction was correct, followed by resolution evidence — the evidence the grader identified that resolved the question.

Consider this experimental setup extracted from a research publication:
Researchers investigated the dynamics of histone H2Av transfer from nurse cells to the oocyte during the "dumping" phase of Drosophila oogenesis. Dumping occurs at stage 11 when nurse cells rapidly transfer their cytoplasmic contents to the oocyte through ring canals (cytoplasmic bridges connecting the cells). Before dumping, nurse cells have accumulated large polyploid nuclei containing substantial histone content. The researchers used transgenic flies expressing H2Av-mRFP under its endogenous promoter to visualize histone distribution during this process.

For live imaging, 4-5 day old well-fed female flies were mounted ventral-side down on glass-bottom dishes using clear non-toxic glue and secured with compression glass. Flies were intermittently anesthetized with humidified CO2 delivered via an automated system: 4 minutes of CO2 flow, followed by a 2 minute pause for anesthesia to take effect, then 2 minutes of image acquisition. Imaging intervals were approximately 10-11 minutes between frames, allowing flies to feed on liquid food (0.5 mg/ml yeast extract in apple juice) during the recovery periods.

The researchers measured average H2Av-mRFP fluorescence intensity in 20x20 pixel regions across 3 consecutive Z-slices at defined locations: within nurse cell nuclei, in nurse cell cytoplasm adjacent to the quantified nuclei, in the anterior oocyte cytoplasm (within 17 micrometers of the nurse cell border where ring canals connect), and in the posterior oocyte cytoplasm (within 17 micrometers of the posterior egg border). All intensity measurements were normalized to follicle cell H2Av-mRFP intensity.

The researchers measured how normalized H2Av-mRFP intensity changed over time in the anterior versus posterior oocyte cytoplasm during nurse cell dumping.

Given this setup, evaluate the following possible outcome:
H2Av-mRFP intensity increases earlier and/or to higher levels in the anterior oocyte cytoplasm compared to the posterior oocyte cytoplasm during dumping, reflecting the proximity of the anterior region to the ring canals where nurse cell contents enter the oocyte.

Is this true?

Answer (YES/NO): YES